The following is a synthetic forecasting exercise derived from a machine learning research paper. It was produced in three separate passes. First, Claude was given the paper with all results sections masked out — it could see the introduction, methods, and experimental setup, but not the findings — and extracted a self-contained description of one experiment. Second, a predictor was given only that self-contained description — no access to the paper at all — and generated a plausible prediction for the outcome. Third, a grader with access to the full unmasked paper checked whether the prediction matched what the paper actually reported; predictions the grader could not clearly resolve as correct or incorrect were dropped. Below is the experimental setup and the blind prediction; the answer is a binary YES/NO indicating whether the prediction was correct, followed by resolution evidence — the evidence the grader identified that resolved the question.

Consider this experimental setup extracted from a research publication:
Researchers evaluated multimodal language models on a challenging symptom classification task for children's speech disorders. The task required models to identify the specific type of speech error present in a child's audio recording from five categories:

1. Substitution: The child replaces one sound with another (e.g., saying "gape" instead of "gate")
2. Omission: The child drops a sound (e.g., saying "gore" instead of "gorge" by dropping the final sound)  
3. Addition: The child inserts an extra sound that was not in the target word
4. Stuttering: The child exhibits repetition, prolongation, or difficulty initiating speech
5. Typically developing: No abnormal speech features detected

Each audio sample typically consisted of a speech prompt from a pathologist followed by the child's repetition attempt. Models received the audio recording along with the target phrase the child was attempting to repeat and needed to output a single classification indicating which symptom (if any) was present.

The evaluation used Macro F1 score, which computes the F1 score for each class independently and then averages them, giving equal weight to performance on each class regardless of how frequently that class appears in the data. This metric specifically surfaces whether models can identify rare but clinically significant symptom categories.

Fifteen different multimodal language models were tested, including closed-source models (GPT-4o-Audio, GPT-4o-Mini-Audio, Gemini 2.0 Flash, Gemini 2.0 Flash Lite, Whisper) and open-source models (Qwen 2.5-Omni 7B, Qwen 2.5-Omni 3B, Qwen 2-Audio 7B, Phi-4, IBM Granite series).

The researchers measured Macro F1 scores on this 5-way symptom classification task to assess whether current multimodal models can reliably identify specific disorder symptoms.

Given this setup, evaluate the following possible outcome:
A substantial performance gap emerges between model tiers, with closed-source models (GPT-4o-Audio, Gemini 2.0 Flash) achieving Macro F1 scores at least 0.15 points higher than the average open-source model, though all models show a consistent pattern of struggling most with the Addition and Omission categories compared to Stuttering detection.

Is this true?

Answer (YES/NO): NO